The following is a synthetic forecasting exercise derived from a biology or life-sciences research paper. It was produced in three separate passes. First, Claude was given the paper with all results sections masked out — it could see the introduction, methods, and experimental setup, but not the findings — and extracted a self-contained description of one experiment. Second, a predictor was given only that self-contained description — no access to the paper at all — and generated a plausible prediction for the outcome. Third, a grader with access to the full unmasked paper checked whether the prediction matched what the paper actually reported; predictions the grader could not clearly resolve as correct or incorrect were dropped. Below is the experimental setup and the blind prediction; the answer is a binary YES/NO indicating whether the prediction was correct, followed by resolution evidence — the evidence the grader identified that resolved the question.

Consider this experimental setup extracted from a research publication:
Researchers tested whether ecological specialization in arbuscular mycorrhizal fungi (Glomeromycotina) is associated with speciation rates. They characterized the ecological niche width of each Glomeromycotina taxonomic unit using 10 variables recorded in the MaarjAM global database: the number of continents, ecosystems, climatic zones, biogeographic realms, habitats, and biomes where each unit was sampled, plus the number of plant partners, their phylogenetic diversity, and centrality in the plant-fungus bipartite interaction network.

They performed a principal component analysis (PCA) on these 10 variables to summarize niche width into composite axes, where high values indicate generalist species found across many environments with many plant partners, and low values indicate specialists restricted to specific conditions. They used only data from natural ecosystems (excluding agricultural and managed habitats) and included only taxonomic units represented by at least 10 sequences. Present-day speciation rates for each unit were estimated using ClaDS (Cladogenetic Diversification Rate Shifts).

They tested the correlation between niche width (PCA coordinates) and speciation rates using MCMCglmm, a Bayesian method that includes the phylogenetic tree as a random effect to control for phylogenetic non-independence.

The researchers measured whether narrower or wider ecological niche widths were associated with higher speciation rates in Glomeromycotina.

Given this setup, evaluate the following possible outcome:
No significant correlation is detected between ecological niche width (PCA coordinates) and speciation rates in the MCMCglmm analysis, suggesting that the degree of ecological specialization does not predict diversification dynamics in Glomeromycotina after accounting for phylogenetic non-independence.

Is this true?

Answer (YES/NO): YES